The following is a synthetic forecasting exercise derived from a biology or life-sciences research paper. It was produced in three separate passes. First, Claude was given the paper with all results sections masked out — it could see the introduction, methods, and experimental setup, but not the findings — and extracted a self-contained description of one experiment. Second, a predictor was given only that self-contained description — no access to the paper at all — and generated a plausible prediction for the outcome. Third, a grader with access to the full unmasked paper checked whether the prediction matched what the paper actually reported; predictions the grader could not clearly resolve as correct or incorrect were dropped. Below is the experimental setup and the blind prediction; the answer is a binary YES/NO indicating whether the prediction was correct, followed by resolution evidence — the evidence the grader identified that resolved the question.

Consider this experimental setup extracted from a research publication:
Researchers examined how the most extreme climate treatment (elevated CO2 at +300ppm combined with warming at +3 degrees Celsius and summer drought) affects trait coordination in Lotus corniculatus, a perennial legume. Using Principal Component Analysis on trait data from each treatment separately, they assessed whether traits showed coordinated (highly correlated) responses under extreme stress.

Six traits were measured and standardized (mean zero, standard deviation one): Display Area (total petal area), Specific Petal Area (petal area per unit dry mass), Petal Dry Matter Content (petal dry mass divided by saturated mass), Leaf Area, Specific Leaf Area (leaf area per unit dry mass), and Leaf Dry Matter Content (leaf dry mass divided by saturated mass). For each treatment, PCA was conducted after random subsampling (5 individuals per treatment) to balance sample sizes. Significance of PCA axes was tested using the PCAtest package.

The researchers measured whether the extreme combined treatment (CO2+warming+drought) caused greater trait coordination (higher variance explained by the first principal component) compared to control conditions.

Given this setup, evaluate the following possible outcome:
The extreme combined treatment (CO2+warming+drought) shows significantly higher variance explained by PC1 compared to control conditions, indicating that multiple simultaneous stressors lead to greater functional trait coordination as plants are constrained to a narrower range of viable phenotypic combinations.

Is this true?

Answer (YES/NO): YES